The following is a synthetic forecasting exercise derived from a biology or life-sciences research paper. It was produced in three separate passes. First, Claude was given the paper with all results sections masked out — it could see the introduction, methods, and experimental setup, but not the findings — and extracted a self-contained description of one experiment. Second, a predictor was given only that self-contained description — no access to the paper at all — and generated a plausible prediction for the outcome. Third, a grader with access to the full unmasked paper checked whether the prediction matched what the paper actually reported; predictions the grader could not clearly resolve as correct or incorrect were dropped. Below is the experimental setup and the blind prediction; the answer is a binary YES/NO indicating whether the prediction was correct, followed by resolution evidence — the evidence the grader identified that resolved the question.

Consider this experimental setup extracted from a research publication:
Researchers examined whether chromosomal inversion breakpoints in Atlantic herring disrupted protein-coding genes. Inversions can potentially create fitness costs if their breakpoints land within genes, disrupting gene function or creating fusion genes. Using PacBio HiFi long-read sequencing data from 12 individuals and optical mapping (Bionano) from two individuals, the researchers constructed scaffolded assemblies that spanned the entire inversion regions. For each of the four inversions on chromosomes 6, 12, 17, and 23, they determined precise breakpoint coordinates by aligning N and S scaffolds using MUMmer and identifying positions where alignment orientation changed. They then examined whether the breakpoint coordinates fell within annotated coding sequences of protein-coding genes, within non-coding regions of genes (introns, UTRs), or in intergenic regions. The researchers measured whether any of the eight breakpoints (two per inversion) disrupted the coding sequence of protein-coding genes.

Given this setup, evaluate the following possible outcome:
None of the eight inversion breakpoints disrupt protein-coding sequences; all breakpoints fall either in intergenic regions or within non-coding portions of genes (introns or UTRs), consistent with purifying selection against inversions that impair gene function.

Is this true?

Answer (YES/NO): YES